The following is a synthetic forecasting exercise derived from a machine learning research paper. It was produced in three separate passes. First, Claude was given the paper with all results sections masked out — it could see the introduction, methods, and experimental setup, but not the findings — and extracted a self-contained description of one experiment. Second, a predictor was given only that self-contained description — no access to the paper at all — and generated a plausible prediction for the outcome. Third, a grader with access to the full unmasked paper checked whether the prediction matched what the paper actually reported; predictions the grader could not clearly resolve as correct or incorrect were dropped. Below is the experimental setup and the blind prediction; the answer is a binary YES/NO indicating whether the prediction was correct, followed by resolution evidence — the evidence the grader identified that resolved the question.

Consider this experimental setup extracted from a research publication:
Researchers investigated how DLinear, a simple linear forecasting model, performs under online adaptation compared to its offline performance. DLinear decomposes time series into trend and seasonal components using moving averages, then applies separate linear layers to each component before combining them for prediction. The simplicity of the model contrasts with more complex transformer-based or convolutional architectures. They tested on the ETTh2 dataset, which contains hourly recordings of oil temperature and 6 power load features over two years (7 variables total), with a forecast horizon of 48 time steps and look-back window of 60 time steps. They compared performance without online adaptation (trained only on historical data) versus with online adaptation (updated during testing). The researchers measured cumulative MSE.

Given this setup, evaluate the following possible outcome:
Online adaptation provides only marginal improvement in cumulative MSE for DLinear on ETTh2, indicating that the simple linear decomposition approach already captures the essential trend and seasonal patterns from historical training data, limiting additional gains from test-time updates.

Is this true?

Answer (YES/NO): YES